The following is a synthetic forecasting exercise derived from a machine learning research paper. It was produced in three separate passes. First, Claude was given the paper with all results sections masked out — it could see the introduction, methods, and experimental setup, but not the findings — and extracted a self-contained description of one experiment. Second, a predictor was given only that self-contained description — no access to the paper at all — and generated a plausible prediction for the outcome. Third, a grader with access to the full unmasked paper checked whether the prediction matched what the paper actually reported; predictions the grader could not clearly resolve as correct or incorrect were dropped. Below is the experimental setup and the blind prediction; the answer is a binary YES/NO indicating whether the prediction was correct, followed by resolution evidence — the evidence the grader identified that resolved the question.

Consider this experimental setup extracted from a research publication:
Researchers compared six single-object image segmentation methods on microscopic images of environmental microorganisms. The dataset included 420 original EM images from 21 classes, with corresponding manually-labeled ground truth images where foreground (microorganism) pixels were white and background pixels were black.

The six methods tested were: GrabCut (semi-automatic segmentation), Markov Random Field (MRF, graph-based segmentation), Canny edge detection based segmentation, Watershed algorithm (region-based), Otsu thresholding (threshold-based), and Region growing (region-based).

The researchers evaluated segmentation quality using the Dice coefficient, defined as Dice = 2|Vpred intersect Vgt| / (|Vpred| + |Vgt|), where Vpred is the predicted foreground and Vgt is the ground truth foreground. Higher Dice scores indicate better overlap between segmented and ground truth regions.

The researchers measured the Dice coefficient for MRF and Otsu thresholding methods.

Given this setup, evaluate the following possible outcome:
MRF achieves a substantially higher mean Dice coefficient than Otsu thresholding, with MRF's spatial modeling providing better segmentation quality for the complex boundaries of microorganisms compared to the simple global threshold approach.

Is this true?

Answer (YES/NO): NO